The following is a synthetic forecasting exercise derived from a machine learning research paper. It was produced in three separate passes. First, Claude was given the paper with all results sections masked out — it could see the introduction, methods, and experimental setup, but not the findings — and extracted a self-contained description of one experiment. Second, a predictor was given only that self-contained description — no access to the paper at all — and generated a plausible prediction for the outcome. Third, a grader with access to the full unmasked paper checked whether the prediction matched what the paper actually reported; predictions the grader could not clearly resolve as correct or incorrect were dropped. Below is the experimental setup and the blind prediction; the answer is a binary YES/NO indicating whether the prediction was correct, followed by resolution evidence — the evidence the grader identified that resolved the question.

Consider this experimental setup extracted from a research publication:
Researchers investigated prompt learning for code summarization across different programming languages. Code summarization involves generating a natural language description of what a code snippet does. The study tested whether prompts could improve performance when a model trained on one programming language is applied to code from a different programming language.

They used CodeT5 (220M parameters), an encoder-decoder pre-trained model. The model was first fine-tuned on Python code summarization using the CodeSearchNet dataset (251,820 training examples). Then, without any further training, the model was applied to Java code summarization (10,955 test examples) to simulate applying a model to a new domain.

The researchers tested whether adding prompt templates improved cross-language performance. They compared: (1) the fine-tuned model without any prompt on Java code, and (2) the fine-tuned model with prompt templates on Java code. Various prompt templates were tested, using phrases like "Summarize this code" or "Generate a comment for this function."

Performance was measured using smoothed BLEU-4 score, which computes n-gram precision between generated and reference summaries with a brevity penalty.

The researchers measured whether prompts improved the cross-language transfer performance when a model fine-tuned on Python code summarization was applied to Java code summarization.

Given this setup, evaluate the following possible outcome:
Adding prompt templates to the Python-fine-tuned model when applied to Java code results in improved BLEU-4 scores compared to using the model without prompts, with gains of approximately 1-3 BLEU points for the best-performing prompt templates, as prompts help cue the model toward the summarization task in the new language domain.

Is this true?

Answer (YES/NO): NO